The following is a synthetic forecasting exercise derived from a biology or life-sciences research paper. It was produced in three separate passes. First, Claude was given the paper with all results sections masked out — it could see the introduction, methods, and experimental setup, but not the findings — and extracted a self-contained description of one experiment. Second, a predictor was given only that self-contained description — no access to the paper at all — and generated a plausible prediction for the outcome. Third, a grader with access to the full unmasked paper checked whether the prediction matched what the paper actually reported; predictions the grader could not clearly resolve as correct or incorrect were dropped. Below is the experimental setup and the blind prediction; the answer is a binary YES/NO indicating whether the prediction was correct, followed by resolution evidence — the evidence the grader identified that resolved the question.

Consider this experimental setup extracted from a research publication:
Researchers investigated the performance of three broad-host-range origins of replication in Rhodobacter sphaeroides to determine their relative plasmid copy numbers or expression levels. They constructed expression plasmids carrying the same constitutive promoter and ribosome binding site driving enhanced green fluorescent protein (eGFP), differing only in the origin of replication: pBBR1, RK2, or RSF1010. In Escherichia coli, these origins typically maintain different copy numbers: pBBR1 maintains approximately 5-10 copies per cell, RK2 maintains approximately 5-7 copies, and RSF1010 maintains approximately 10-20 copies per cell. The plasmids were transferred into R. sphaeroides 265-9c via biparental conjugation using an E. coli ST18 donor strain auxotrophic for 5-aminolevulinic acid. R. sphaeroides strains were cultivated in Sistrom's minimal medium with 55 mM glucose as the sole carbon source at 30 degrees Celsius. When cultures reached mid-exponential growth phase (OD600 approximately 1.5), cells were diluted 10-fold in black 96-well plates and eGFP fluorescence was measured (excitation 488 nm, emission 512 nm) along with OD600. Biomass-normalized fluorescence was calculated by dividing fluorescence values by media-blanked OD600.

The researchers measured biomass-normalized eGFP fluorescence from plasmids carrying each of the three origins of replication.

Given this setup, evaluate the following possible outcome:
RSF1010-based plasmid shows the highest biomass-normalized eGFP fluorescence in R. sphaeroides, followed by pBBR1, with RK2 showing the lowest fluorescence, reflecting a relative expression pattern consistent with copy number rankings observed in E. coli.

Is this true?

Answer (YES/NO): NO